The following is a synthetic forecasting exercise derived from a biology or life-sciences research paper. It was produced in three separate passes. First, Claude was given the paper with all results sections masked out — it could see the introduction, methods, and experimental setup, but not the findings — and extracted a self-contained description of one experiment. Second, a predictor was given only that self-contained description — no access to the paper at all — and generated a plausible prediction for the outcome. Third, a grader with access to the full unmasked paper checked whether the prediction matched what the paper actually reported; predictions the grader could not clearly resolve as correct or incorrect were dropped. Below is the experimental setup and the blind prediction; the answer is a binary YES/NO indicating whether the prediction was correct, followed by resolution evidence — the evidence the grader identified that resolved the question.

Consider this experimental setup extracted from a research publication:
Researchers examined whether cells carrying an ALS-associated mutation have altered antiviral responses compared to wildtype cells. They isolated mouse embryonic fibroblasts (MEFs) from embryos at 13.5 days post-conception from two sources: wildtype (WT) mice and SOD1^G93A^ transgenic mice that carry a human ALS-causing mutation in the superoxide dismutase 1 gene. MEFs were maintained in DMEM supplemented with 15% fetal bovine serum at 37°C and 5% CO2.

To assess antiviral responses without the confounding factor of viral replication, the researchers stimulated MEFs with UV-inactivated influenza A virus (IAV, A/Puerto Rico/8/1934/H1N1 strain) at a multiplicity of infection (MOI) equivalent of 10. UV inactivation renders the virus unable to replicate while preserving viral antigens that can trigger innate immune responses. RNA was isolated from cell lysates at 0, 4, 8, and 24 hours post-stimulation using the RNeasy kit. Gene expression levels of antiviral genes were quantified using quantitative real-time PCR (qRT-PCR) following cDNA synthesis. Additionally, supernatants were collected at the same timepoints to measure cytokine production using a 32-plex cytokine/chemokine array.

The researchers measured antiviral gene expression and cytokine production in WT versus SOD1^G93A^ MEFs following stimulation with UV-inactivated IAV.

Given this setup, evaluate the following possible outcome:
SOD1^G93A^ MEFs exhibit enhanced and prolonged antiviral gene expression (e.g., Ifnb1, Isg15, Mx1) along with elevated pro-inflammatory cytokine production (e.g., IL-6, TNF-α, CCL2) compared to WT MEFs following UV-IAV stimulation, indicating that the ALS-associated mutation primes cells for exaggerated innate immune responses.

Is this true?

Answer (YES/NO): NO